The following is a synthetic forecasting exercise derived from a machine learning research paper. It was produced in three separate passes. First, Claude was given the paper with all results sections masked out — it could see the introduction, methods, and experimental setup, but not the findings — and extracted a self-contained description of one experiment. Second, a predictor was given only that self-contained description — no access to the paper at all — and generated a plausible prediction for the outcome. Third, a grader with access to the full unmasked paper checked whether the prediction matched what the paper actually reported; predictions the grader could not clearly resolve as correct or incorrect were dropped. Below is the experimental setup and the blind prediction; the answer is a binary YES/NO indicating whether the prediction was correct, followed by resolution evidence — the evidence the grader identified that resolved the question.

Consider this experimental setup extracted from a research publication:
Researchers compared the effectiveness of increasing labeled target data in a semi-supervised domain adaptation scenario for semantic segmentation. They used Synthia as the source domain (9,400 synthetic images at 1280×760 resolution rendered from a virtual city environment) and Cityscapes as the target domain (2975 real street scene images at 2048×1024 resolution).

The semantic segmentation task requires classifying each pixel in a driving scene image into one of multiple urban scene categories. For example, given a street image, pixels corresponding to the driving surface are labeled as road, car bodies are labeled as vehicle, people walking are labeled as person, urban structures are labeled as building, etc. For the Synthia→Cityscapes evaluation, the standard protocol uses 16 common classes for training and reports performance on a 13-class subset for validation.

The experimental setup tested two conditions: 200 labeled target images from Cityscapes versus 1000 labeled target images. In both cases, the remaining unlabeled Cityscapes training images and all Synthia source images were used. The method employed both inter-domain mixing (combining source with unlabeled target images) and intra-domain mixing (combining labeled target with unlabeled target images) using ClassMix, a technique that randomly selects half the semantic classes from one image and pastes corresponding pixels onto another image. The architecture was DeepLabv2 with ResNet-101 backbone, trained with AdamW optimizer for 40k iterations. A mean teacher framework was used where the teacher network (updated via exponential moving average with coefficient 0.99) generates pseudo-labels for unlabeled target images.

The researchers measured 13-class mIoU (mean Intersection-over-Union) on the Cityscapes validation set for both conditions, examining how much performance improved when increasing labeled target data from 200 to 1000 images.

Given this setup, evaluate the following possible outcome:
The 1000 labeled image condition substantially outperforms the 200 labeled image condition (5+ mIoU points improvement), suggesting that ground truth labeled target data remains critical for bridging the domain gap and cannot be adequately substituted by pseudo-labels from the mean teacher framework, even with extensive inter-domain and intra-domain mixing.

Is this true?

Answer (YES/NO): NO